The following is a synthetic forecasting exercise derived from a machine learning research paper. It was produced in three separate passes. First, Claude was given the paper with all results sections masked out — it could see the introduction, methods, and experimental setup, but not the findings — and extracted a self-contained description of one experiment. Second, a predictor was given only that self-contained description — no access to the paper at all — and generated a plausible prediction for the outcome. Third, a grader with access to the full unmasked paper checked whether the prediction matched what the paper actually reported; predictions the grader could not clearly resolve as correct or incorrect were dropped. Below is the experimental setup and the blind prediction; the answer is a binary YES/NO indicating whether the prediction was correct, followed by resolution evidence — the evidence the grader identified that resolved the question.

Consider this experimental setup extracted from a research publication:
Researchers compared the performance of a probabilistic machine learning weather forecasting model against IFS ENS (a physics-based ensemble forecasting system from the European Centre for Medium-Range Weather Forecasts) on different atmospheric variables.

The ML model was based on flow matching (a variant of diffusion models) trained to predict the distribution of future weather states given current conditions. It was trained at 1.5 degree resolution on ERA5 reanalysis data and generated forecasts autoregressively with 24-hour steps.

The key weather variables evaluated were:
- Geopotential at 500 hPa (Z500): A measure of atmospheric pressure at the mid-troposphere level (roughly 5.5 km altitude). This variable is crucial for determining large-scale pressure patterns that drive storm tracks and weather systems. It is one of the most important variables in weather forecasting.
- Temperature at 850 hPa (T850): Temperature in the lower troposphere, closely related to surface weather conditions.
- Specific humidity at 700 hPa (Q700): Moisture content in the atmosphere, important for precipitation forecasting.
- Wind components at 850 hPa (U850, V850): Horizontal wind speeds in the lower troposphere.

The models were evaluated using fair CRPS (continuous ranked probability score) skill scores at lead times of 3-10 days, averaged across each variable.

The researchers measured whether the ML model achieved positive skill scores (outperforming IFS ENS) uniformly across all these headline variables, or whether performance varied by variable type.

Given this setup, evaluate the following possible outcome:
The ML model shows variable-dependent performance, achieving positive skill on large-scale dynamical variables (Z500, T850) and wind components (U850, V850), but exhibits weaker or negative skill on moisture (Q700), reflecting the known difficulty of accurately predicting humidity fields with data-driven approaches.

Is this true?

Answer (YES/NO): NO